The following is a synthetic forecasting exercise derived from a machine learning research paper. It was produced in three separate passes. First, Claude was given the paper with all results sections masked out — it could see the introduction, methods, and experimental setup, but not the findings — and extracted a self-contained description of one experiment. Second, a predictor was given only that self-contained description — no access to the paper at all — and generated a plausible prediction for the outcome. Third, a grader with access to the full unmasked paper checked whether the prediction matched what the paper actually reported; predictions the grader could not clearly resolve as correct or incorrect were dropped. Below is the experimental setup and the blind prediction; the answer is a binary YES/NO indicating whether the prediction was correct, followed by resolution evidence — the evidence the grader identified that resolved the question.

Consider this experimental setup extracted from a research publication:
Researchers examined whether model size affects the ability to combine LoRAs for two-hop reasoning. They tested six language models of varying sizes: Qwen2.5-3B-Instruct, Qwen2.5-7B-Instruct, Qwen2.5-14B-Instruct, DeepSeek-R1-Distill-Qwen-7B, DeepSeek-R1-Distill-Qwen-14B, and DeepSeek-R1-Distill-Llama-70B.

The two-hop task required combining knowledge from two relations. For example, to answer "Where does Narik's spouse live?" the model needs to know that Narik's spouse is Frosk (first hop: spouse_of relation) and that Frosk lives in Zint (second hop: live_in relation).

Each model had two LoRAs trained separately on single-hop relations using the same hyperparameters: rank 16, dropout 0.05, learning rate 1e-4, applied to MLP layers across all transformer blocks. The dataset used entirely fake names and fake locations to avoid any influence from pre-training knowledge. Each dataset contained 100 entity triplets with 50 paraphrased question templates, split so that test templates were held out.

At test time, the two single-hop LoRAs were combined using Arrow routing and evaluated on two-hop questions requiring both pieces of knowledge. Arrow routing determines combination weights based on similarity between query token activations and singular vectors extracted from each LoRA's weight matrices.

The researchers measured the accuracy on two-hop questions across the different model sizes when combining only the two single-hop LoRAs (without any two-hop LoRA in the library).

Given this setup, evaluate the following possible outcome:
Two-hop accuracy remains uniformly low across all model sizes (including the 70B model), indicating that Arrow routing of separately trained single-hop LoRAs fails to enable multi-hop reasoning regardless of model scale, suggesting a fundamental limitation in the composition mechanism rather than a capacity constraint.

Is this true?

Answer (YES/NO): YES